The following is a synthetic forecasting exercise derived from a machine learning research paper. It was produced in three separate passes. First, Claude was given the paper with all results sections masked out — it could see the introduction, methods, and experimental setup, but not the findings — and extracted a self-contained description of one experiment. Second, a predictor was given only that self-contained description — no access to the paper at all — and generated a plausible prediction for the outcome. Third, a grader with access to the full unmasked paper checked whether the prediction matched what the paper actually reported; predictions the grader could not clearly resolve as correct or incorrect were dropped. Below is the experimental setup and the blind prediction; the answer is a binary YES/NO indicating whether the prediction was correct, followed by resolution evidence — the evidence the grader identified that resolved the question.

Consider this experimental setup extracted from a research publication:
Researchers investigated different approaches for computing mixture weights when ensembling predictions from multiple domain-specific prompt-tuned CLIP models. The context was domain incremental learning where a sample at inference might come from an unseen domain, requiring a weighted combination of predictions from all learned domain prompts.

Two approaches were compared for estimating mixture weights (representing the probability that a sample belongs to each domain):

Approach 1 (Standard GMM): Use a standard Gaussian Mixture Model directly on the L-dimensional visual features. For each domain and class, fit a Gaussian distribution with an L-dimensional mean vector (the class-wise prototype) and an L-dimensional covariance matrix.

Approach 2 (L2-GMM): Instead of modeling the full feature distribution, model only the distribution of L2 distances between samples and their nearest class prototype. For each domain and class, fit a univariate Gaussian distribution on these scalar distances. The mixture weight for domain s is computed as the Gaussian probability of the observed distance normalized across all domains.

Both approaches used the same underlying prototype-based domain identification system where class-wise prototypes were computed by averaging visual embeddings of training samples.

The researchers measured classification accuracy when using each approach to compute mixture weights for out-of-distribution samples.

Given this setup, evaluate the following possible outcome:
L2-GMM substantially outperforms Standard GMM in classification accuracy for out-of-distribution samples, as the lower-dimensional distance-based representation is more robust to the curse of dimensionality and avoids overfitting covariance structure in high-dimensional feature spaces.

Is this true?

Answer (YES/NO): YES